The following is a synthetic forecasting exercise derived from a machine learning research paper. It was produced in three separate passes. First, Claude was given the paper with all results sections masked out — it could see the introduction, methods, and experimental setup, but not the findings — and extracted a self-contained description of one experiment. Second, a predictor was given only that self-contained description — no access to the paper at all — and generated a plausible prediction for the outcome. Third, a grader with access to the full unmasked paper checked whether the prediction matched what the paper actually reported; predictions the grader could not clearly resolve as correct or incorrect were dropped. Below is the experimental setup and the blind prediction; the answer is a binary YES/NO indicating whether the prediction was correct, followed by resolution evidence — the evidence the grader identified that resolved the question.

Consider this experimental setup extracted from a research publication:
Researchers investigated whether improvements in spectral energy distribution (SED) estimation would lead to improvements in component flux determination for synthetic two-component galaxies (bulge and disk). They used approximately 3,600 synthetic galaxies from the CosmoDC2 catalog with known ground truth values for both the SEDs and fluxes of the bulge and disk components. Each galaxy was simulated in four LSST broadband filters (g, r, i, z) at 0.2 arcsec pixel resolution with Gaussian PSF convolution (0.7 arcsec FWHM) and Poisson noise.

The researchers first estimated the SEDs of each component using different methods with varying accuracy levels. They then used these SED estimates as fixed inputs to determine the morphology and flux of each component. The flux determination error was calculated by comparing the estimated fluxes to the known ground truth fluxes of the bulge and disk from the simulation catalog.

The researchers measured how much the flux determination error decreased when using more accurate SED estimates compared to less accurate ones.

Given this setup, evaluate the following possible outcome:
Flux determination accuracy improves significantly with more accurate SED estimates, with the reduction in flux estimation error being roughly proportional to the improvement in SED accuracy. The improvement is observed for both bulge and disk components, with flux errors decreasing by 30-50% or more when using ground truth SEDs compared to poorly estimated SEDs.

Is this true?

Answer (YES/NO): NO